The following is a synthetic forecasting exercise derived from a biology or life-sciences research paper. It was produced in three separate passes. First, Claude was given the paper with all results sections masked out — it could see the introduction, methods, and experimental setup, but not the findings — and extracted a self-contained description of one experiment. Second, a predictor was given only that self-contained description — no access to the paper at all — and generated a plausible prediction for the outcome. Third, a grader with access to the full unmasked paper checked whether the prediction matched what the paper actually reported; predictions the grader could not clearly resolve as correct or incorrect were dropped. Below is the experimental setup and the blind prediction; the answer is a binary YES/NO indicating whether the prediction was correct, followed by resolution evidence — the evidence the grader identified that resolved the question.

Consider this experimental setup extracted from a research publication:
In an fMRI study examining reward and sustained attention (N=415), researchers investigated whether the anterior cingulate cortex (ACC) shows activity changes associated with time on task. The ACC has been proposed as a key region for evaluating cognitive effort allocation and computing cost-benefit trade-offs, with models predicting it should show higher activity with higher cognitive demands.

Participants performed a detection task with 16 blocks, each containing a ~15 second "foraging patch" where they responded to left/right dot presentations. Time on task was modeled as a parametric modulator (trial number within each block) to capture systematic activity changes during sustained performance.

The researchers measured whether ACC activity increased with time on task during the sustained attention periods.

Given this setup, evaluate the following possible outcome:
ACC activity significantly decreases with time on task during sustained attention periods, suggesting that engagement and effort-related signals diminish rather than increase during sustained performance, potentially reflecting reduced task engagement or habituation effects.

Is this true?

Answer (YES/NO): NO